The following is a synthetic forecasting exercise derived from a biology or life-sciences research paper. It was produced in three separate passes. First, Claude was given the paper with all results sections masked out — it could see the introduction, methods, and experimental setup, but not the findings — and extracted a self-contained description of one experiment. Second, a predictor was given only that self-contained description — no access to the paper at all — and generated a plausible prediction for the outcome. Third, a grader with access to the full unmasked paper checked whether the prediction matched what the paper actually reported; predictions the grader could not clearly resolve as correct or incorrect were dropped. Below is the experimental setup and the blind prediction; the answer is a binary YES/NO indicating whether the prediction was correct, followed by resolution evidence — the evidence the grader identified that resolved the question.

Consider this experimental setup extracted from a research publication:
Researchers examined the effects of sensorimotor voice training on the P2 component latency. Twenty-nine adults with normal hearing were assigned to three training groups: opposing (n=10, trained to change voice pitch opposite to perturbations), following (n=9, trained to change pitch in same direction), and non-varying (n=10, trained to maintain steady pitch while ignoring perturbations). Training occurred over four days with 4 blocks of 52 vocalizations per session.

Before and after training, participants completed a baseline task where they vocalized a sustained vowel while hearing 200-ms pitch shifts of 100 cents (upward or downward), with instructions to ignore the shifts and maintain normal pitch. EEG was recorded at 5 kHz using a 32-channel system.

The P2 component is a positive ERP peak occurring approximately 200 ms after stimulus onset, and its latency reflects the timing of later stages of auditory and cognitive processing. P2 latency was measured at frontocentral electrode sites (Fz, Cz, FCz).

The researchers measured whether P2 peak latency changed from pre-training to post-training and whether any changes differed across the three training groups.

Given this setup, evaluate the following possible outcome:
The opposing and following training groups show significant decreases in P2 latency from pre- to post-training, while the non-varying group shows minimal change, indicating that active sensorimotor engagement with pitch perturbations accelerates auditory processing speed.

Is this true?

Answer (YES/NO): NO